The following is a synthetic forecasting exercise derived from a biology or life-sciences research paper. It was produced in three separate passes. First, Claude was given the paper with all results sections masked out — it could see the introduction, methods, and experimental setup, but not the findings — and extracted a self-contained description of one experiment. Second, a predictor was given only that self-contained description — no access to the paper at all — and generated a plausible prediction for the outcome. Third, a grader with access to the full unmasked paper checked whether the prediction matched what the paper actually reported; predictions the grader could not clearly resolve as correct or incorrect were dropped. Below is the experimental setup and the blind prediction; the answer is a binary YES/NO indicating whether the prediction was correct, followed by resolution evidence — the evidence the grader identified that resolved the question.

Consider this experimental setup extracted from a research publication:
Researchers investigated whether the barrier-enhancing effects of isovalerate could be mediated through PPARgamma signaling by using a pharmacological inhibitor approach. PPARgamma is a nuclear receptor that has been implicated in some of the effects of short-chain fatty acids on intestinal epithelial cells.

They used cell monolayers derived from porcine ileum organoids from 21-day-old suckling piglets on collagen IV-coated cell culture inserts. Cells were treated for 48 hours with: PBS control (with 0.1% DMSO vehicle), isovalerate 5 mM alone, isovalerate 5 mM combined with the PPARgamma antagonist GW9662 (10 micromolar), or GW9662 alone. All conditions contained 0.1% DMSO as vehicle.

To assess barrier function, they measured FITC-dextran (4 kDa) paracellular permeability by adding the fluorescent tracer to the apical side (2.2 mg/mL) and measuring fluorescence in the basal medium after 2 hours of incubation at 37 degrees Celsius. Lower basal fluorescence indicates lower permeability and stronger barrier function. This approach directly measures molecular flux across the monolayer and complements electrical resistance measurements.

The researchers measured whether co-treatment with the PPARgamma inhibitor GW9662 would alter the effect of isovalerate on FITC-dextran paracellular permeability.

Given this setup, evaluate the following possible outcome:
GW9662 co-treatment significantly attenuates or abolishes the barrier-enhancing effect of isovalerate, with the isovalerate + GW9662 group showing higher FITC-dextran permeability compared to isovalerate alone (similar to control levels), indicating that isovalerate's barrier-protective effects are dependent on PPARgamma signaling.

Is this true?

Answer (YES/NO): NO